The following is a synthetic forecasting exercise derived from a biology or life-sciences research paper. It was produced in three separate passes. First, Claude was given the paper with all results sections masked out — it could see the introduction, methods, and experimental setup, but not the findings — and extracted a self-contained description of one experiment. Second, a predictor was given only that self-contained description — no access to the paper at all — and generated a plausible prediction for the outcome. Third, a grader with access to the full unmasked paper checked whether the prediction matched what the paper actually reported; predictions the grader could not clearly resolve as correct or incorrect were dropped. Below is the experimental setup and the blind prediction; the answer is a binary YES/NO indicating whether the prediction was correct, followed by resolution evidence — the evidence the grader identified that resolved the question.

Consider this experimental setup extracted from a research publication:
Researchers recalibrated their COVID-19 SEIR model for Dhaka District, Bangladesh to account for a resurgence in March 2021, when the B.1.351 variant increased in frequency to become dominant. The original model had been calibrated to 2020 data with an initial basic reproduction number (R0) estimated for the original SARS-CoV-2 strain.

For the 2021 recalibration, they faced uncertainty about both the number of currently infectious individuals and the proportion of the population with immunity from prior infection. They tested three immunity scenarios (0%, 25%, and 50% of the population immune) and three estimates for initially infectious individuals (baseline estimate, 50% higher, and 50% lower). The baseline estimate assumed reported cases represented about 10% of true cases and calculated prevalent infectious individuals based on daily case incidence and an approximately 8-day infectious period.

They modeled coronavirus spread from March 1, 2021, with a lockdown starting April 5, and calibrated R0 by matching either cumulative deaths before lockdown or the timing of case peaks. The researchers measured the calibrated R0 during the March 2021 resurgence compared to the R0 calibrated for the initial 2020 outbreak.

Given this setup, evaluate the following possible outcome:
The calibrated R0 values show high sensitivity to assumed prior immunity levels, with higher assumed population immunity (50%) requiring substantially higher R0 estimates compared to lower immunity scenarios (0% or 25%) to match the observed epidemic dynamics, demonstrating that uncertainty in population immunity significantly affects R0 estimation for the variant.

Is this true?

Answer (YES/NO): YES